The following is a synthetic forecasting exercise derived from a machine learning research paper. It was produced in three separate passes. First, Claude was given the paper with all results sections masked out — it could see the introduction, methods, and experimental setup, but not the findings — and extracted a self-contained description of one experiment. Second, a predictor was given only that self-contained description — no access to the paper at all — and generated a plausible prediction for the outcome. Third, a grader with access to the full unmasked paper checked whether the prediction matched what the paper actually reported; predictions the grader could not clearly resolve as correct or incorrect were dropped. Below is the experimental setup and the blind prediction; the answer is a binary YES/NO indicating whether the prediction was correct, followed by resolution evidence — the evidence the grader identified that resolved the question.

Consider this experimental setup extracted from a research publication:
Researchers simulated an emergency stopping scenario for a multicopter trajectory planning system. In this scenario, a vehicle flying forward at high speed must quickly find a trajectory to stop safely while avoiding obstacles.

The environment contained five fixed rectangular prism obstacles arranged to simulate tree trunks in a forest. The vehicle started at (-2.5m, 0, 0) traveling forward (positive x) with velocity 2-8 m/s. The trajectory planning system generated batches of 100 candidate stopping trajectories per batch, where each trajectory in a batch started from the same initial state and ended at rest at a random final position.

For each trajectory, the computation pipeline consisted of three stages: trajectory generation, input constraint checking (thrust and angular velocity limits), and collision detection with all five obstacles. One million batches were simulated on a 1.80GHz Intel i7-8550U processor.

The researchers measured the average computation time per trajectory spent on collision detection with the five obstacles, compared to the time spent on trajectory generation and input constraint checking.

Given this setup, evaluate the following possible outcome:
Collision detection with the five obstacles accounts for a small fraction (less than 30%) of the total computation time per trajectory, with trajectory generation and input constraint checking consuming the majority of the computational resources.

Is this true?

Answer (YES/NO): NO